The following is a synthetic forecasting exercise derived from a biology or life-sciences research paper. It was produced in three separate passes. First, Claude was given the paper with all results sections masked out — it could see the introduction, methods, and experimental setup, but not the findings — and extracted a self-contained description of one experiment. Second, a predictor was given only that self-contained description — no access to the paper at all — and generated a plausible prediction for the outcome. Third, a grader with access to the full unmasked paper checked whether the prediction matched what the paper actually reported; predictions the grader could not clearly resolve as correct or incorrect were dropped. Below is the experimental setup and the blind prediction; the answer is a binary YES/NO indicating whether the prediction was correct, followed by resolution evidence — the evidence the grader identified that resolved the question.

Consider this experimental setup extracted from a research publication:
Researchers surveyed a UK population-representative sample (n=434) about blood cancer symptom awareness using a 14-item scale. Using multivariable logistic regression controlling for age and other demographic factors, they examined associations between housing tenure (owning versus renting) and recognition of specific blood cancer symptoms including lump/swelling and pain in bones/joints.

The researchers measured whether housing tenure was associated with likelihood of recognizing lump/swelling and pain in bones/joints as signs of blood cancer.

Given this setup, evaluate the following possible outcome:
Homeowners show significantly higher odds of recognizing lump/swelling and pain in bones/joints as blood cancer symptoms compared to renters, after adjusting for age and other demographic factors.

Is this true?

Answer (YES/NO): NO